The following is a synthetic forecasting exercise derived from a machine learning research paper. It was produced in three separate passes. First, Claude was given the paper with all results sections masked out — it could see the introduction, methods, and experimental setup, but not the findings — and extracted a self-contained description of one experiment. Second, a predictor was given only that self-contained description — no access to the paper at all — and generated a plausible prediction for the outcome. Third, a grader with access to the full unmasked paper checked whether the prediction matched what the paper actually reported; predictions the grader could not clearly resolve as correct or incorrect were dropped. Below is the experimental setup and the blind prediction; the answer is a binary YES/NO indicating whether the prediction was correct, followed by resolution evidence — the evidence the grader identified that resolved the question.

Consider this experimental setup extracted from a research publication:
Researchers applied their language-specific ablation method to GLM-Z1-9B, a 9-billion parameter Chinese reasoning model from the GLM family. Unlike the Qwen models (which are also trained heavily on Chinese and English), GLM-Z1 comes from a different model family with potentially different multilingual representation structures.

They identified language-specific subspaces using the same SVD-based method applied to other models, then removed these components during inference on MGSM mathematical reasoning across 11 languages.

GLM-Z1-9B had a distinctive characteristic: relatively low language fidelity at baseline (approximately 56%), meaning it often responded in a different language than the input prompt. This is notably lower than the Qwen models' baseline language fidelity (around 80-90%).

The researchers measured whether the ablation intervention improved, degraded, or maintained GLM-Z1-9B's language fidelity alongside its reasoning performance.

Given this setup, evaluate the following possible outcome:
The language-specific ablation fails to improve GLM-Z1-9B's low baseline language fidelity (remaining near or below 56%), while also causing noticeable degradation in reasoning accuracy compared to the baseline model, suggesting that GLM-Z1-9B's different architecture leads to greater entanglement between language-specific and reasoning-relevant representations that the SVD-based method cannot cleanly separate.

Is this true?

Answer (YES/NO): NO